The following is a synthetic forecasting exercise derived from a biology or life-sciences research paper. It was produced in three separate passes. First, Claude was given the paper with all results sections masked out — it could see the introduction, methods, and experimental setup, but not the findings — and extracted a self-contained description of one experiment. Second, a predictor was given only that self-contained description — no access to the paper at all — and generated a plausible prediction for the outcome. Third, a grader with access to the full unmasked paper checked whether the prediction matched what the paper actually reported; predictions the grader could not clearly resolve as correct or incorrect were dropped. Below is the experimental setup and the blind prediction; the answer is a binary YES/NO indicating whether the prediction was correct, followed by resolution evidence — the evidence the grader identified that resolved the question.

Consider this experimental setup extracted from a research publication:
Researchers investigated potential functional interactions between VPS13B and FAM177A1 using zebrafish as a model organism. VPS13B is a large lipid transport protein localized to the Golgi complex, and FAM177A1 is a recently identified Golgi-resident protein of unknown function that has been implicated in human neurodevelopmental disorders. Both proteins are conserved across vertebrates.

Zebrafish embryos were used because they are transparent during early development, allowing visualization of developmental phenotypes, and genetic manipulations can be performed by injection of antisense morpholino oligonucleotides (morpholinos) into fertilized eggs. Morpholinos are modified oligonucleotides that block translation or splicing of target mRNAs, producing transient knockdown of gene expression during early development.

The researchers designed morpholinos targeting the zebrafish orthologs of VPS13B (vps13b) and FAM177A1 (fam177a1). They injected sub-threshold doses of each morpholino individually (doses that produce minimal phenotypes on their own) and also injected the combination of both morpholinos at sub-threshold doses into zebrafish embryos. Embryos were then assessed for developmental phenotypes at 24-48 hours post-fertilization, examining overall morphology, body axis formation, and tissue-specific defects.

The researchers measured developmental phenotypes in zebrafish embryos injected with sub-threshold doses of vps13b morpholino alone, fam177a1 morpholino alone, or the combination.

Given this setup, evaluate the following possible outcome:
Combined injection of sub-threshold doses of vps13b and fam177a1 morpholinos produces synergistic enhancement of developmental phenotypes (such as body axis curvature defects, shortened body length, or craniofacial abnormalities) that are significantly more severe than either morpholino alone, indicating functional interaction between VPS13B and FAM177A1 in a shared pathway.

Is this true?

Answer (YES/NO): YES